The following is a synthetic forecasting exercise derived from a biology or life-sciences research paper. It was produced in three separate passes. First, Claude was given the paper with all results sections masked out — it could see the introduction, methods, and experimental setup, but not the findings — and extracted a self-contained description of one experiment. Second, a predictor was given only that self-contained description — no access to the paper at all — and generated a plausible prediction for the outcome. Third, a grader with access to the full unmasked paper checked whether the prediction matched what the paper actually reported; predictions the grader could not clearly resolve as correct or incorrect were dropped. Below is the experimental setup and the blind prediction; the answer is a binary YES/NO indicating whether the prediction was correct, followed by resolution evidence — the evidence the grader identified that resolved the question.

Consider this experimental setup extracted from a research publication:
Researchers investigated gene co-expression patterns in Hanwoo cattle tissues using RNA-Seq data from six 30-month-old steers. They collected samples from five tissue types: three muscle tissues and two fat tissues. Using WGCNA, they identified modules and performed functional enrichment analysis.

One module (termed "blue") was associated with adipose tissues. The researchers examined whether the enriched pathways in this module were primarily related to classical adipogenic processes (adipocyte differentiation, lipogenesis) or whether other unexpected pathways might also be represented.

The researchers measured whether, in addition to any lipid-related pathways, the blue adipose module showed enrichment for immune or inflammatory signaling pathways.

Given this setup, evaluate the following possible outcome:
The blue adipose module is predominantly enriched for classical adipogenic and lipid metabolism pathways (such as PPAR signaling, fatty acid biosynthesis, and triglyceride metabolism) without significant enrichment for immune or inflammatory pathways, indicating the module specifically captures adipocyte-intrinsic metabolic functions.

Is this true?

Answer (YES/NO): NO